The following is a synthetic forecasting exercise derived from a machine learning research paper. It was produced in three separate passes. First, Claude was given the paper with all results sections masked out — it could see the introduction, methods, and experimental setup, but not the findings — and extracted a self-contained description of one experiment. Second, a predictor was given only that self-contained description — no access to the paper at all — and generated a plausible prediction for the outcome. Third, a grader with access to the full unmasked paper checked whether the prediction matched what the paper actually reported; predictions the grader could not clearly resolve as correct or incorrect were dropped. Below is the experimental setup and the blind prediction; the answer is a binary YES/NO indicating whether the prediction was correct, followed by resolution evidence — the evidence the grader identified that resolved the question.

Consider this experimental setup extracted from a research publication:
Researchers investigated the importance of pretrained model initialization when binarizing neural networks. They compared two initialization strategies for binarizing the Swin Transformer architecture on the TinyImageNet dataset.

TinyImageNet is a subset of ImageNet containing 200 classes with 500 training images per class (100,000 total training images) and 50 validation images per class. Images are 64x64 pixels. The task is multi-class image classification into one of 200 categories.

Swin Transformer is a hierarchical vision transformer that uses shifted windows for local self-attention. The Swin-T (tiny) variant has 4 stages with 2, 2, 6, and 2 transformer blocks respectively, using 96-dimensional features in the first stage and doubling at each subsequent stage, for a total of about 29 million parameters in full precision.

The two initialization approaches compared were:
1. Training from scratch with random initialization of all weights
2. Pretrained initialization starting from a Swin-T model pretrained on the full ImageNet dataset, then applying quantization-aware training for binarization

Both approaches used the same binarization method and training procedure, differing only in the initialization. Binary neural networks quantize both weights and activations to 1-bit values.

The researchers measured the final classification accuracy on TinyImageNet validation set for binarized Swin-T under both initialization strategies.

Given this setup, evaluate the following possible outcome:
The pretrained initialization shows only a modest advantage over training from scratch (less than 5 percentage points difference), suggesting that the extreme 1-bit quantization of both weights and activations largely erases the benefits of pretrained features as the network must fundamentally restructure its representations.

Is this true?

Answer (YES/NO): NO